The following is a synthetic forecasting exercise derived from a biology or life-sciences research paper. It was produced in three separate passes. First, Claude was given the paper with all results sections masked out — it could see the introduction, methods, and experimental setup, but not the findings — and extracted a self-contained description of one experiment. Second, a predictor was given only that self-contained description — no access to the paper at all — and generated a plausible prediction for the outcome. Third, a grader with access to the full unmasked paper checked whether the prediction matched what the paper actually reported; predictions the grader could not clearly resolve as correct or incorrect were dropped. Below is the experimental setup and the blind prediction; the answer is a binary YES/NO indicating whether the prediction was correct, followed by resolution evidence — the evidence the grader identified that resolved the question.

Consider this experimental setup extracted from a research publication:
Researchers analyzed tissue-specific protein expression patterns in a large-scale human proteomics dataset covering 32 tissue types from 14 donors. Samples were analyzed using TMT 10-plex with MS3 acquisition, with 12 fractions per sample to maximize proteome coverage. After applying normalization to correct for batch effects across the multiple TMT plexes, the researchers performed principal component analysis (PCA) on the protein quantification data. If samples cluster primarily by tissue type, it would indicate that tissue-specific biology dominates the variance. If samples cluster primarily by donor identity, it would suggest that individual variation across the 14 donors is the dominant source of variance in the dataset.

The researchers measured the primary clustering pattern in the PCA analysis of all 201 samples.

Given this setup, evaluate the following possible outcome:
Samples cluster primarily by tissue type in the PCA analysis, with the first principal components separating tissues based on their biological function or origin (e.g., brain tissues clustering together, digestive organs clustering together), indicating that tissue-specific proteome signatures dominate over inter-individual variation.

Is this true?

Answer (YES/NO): NO